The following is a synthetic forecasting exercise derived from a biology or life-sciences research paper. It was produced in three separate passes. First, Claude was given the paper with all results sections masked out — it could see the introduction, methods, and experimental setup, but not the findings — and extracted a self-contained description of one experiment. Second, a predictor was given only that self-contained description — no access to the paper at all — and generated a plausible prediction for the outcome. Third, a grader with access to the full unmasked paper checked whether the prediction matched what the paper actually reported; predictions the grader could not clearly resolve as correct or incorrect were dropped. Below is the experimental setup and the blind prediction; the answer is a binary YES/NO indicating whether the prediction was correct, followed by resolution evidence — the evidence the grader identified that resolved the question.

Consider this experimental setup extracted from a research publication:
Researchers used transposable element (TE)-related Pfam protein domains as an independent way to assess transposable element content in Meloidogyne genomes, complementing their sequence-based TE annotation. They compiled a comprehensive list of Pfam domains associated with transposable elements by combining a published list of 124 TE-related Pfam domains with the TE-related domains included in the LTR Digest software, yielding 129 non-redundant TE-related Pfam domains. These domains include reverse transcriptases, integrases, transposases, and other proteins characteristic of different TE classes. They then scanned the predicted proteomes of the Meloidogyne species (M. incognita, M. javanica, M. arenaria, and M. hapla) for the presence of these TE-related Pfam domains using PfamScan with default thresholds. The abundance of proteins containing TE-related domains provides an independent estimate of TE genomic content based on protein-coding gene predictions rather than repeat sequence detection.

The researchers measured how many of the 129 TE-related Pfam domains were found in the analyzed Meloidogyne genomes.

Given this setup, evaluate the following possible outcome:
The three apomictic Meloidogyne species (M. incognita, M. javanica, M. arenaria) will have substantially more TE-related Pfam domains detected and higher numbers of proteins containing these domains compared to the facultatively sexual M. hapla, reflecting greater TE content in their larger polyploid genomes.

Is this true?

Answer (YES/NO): YES